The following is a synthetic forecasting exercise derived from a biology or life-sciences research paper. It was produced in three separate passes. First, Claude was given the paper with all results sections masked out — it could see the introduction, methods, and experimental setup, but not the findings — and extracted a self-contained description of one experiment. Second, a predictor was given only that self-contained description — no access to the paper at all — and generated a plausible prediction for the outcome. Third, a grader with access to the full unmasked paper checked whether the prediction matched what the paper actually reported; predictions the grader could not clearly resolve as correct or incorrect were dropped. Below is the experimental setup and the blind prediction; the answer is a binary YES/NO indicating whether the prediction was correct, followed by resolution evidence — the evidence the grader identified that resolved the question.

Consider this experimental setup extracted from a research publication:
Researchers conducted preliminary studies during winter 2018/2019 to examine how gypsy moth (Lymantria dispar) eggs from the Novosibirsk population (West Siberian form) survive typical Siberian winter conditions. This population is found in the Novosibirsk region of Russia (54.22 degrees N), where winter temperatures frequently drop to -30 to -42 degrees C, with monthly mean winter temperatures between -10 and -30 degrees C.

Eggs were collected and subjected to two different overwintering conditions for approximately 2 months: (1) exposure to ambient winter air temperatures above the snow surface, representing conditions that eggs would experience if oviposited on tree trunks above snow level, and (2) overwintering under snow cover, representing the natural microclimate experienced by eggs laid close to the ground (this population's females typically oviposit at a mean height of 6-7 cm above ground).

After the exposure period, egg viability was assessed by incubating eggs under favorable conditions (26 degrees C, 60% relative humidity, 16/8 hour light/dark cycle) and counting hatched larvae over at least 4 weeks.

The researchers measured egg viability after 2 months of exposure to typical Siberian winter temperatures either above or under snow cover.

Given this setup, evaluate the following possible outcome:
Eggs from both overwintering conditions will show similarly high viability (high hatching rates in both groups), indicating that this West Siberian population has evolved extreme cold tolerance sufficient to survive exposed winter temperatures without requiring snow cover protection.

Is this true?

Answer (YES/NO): NO